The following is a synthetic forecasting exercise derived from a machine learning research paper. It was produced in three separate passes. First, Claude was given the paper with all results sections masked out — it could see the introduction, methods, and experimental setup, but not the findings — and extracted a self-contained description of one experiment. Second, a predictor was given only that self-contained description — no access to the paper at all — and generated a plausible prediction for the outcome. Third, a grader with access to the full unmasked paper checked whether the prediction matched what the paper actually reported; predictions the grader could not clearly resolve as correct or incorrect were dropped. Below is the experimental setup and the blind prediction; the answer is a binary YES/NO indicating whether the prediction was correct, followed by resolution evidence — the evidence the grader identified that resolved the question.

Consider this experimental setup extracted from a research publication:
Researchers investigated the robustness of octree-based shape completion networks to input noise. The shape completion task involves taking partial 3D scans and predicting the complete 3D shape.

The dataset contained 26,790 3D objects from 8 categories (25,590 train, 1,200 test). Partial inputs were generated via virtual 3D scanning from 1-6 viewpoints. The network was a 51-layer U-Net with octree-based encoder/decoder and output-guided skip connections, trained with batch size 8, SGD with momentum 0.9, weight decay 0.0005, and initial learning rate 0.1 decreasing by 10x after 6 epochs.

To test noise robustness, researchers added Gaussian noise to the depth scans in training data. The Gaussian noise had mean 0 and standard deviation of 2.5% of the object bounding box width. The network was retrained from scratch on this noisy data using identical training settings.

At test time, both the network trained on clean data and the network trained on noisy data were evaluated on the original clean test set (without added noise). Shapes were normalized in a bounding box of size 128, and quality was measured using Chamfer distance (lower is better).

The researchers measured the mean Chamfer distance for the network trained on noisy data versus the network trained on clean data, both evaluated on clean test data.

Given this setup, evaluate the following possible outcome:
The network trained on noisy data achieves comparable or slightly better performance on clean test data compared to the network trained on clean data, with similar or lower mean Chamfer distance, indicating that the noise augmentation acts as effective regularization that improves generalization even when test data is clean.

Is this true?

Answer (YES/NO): NO